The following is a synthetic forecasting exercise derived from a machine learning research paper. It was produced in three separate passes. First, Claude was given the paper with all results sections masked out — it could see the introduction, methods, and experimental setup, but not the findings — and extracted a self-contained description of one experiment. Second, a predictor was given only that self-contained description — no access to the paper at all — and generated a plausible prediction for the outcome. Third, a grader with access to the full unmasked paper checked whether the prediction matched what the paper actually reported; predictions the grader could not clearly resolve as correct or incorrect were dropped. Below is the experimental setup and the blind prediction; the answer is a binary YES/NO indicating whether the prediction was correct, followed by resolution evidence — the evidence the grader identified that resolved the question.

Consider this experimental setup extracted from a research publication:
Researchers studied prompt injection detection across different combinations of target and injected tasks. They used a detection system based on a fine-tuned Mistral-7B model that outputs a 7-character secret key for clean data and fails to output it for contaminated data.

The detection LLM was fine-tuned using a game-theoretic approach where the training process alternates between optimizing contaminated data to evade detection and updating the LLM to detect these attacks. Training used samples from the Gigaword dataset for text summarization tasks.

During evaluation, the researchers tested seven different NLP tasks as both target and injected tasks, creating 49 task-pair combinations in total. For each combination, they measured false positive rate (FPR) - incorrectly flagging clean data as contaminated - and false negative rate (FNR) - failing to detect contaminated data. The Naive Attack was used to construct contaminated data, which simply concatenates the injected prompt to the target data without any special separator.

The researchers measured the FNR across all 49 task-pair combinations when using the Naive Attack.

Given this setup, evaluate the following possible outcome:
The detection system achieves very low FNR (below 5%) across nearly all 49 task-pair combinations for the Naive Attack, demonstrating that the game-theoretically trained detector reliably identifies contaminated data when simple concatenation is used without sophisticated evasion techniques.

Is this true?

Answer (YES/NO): YES